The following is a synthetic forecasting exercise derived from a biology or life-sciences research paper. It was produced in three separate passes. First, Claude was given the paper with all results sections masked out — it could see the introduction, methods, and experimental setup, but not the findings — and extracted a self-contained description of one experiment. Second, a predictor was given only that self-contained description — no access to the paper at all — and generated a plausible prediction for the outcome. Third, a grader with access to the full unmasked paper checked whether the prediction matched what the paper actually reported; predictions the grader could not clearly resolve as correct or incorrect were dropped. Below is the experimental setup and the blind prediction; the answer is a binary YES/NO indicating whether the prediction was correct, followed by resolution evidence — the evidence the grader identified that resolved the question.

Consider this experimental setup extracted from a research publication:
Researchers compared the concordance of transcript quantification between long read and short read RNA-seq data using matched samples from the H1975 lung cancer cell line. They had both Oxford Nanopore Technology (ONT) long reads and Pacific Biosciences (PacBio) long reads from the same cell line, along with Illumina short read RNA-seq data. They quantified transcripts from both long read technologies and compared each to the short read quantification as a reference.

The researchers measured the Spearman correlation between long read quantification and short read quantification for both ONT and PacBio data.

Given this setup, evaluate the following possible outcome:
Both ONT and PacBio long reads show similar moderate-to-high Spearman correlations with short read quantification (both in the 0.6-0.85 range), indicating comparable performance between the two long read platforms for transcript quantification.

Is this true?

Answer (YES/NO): NO